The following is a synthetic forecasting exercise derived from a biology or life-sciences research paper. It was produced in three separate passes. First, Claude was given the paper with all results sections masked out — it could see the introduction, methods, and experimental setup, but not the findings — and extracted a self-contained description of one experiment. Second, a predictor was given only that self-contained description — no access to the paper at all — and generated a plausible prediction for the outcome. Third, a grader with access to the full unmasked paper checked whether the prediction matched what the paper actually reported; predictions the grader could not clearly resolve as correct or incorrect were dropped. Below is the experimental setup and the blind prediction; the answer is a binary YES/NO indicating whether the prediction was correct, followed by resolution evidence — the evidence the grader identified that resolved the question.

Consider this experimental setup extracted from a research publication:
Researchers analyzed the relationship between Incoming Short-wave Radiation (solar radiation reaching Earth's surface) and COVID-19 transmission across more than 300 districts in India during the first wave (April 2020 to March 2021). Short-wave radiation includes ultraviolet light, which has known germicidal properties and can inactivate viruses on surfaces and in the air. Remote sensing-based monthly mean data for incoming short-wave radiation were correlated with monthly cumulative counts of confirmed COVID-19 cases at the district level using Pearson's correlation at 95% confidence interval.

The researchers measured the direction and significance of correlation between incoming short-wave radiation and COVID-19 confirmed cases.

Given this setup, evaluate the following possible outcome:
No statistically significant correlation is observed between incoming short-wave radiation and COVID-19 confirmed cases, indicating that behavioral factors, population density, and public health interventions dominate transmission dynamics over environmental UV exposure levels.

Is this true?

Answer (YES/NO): NO